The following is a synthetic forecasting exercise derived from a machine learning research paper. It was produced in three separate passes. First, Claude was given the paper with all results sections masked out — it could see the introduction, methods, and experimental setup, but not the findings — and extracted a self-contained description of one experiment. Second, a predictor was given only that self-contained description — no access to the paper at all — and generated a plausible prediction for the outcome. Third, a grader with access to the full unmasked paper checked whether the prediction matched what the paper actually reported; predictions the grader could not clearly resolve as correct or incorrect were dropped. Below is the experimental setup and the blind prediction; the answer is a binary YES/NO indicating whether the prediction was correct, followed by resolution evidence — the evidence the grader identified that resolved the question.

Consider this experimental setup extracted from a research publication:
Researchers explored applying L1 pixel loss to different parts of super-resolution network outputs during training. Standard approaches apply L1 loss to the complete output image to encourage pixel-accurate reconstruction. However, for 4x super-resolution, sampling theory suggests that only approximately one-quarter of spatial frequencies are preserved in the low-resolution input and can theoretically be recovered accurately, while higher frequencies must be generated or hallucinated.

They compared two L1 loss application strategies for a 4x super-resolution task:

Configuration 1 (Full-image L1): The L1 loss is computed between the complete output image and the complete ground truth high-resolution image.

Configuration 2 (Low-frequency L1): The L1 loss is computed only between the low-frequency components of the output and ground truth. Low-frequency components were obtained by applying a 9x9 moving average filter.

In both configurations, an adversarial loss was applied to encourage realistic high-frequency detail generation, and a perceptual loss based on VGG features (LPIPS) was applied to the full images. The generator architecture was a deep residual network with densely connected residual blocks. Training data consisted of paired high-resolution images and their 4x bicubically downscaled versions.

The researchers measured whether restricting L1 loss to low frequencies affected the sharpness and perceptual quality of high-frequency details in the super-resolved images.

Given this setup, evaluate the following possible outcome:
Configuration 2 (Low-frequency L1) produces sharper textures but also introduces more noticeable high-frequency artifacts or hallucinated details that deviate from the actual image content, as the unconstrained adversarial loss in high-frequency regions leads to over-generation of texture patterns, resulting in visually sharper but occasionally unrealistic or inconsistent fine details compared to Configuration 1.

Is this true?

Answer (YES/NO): NO